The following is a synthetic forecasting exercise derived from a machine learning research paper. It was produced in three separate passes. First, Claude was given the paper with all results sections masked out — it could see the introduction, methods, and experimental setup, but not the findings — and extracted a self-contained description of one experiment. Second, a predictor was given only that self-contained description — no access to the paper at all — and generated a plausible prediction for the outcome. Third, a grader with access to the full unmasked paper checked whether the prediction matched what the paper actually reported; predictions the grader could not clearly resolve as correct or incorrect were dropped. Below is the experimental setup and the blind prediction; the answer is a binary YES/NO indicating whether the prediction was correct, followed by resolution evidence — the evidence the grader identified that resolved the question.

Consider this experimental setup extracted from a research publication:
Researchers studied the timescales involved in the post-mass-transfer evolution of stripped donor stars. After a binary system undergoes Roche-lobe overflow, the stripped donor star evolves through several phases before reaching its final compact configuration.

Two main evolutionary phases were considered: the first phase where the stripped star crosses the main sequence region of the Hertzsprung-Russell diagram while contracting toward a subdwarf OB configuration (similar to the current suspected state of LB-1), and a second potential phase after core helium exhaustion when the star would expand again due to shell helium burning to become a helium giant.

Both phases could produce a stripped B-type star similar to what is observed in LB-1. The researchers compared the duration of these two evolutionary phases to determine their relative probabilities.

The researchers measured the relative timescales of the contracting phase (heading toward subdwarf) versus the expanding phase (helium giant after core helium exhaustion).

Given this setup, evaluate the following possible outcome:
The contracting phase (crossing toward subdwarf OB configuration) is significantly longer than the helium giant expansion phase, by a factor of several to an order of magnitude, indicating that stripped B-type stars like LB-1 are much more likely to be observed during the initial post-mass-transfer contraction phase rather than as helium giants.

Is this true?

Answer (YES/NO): YES